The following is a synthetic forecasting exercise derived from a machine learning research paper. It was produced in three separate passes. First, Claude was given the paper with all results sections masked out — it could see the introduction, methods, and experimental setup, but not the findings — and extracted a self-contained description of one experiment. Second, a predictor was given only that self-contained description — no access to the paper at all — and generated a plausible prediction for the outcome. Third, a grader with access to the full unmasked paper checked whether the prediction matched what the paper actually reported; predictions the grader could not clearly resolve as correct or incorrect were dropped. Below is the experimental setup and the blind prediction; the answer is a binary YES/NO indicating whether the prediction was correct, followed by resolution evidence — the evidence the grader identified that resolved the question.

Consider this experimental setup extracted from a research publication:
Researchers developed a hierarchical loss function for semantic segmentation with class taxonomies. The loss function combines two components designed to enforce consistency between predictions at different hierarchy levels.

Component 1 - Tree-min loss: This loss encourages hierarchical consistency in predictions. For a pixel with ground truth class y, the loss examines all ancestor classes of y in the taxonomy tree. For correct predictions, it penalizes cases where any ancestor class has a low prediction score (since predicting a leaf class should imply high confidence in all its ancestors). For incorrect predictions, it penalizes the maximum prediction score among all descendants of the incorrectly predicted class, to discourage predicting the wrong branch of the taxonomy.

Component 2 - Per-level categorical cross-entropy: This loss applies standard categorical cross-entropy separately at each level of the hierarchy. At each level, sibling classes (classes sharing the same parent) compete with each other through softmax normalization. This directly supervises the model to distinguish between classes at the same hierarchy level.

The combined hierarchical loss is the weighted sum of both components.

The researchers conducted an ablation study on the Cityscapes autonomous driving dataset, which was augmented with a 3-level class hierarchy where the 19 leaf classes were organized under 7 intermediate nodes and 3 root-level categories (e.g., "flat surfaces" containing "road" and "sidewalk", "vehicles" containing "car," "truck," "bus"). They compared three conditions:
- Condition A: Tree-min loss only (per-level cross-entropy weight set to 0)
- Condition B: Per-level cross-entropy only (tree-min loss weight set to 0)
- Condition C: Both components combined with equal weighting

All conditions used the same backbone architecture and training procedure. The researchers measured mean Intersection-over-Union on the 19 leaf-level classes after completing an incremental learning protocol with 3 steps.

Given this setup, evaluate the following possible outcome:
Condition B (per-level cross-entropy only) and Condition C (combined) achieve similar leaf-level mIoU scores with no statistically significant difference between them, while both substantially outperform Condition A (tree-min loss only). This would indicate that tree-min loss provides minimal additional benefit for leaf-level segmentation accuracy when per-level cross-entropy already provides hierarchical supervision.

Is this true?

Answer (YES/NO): NO